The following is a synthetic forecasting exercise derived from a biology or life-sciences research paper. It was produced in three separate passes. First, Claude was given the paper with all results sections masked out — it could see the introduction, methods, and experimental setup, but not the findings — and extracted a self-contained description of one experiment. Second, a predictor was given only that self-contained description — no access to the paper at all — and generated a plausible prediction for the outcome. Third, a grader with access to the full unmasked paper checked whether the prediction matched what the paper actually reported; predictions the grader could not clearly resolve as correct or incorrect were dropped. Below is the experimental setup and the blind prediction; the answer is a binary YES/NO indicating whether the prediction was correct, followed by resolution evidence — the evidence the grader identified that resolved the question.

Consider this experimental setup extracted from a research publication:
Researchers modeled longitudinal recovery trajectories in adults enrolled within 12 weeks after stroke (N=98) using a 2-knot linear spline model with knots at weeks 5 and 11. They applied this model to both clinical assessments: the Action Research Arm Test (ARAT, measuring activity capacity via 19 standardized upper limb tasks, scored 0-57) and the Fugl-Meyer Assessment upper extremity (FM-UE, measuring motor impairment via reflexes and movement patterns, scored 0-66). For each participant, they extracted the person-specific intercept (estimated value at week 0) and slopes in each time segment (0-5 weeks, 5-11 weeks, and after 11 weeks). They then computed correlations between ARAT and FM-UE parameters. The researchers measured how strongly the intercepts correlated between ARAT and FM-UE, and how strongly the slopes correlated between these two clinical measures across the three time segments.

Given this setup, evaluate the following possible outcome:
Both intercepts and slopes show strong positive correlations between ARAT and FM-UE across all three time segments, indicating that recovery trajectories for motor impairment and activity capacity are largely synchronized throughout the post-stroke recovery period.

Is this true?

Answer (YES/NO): NO